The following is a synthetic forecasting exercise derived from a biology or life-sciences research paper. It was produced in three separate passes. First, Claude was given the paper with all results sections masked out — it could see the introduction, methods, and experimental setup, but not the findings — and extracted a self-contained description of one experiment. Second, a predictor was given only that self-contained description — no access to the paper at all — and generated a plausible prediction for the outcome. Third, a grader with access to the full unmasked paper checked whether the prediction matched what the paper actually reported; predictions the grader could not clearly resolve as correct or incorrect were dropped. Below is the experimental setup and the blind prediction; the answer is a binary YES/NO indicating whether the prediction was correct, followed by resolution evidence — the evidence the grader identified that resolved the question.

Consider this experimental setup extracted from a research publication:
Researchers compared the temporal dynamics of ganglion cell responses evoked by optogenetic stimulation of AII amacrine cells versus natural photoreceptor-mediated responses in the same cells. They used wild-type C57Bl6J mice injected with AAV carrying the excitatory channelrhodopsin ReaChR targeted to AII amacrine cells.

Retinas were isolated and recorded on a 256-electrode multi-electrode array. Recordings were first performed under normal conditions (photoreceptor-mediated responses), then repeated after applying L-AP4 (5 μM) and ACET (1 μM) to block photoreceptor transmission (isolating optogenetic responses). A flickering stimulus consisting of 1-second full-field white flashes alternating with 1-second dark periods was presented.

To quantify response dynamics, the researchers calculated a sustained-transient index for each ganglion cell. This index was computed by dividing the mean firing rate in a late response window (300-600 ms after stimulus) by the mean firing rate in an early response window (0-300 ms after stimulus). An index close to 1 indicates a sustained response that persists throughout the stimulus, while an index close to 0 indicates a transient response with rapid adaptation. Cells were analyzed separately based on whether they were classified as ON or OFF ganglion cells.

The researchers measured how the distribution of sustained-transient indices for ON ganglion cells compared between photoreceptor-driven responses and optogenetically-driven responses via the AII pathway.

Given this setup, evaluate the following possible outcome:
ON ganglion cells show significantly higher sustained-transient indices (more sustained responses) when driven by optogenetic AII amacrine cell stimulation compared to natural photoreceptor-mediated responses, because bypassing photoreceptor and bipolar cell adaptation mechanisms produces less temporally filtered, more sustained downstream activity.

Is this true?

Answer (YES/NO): YES